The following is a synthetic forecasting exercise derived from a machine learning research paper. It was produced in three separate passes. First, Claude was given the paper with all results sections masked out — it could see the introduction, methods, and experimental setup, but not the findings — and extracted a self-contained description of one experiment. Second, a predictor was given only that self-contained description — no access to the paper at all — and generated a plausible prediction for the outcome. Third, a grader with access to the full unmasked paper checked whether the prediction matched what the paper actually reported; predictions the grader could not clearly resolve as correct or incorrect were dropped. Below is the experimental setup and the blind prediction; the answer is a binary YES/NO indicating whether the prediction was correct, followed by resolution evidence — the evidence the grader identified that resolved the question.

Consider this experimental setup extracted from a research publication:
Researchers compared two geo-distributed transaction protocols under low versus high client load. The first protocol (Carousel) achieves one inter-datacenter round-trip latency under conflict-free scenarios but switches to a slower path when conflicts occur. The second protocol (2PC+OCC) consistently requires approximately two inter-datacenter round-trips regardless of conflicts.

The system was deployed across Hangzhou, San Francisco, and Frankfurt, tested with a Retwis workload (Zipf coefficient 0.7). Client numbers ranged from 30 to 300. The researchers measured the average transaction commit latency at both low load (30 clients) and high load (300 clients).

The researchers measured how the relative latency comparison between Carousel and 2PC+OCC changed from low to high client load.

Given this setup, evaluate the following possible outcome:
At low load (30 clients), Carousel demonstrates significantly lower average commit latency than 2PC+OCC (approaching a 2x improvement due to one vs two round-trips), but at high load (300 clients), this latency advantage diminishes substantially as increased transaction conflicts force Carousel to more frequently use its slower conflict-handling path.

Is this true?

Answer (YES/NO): YES